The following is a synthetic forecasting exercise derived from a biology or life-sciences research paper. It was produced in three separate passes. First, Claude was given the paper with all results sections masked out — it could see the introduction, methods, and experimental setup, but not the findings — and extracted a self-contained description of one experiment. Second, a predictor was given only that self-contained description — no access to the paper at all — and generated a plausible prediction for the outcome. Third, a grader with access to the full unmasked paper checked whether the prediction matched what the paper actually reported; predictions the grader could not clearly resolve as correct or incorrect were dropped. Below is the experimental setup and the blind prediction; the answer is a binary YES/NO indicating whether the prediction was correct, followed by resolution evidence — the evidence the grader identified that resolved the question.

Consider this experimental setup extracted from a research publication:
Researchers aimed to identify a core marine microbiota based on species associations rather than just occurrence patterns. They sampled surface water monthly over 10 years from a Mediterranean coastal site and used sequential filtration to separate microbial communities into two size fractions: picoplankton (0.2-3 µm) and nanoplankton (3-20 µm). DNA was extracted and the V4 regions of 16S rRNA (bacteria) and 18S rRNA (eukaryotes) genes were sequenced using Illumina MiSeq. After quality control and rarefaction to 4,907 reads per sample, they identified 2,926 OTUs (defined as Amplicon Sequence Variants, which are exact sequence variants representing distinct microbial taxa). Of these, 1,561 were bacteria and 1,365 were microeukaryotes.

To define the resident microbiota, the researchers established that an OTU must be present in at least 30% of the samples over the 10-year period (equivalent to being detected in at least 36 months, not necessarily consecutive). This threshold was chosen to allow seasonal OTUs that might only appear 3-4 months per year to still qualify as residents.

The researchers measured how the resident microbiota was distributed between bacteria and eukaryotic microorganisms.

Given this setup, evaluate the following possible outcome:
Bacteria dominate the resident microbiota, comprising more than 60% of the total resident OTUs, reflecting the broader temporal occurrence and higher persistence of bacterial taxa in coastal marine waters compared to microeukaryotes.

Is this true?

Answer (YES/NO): NO